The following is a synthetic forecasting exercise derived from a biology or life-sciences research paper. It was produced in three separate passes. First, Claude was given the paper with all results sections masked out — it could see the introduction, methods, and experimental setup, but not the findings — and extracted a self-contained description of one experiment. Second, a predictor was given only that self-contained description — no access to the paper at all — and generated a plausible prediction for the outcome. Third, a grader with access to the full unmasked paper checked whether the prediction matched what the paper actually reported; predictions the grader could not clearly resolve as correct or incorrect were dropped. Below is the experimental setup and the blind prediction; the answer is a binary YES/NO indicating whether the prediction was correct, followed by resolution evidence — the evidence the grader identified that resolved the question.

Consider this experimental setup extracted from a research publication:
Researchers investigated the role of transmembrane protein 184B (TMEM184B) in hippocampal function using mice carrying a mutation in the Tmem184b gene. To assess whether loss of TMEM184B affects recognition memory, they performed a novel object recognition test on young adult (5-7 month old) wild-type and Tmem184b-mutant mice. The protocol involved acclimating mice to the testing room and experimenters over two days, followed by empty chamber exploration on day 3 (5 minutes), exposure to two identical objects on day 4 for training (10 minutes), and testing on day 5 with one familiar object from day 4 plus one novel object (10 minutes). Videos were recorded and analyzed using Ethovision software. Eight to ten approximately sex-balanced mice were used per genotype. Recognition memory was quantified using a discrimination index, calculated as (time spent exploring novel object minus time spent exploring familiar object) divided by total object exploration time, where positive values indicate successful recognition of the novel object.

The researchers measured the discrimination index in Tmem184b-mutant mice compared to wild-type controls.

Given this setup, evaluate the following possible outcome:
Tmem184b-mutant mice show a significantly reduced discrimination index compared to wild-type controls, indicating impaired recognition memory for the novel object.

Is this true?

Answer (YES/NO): NO